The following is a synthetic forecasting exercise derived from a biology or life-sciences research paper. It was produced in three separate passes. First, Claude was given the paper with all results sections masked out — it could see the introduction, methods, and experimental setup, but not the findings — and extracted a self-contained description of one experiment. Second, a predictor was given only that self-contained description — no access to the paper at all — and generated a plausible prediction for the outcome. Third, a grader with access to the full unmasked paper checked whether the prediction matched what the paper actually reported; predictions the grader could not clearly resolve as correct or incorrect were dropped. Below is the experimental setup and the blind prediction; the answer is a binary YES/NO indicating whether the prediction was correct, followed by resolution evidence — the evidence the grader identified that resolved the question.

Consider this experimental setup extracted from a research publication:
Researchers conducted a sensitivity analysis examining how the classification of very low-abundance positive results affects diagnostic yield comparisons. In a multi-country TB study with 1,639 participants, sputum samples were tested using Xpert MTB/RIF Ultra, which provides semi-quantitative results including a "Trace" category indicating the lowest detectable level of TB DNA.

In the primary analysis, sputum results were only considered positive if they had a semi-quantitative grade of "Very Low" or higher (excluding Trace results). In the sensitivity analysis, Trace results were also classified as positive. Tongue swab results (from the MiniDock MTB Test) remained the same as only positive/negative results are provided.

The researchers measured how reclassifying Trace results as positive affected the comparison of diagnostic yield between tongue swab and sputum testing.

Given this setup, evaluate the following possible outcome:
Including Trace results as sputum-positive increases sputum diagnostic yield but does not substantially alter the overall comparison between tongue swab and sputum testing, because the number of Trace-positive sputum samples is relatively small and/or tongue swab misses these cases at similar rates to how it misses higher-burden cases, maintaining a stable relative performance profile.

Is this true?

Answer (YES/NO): YES